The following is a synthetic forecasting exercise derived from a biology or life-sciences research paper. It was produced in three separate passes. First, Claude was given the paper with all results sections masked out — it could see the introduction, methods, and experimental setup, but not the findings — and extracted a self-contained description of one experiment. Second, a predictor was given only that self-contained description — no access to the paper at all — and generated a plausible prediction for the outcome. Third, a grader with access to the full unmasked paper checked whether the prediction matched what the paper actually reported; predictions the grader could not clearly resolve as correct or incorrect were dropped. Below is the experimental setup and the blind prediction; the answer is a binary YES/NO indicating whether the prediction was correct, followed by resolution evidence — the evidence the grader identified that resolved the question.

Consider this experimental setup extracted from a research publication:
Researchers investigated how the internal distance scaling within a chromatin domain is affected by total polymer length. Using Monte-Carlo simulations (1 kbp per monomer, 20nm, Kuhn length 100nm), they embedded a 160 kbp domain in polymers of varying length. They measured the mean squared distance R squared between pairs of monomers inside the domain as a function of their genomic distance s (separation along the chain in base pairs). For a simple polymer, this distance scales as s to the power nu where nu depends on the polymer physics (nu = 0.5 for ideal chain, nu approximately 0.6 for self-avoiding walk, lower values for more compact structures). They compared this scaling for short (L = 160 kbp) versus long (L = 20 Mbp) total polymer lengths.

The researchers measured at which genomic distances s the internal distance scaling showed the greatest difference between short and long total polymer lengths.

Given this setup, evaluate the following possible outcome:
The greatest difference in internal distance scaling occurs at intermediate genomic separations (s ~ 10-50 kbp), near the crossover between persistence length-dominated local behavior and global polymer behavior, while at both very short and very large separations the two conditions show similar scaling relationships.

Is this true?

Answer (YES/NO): NO